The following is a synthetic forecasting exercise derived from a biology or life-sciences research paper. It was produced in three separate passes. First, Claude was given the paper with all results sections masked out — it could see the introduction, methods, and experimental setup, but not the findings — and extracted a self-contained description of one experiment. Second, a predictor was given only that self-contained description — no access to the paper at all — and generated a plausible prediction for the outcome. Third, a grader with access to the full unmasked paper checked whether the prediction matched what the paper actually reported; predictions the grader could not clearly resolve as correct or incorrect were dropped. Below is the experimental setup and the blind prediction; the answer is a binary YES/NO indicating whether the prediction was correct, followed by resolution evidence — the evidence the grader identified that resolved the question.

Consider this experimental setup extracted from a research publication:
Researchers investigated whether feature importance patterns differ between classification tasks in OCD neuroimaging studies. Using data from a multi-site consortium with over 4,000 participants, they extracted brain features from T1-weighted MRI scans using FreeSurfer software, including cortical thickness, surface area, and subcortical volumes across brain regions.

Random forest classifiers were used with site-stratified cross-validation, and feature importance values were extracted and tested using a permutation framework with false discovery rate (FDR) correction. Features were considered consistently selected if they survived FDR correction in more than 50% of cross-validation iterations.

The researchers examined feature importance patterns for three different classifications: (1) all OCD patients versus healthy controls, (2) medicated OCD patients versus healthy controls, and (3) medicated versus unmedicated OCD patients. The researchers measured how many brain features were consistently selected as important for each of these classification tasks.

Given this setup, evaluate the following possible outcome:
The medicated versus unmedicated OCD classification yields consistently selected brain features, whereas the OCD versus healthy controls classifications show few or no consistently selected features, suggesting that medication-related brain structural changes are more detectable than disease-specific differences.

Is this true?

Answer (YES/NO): YES